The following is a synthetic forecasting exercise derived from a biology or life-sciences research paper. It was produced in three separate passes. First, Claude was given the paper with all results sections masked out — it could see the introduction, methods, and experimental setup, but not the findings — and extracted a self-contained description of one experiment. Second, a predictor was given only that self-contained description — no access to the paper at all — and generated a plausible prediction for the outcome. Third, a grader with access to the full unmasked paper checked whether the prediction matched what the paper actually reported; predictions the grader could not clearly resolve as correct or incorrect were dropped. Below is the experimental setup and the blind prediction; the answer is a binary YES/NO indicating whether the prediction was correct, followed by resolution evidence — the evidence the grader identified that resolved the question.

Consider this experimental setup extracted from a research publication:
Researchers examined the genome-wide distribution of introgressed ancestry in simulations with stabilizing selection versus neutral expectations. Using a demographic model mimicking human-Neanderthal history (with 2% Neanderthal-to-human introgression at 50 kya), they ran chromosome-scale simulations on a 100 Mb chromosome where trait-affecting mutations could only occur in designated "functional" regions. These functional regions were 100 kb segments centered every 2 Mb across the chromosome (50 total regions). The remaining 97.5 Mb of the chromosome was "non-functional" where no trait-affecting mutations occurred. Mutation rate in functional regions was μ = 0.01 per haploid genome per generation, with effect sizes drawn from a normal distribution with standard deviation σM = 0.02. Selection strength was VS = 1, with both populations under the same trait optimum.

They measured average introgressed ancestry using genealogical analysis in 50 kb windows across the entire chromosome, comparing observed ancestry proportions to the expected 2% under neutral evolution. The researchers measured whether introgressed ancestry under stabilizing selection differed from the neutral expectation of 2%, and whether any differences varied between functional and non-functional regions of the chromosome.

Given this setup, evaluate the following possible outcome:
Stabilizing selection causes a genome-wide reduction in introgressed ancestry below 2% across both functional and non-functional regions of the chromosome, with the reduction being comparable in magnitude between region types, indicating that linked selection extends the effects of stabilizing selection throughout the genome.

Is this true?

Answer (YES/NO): NO